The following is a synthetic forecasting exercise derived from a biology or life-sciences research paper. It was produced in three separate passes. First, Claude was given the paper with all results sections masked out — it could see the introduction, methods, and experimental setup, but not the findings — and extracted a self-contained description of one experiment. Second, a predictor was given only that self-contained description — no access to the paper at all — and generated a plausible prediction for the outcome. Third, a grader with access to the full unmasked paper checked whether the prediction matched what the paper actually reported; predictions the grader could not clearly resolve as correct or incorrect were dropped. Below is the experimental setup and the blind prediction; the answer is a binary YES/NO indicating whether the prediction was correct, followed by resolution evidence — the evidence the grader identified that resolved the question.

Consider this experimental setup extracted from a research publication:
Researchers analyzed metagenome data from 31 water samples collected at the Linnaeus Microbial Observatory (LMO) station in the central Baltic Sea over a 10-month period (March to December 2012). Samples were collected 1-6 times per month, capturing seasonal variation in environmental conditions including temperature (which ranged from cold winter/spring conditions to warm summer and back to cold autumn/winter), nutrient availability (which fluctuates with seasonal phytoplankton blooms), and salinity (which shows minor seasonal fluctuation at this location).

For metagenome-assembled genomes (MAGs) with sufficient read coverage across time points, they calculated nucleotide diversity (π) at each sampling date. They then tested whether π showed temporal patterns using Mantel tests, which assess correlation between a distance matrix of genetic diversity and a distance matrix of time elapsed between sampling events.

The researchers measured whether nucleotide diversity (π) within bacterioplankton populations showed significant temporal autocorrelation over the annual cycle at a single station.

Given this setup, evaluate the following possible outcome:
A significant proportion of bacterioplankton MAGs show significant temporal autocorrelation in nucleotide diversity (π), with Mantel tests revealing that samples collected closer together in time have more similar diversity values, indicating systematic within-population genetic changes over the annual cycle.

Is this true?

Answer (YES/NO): NO